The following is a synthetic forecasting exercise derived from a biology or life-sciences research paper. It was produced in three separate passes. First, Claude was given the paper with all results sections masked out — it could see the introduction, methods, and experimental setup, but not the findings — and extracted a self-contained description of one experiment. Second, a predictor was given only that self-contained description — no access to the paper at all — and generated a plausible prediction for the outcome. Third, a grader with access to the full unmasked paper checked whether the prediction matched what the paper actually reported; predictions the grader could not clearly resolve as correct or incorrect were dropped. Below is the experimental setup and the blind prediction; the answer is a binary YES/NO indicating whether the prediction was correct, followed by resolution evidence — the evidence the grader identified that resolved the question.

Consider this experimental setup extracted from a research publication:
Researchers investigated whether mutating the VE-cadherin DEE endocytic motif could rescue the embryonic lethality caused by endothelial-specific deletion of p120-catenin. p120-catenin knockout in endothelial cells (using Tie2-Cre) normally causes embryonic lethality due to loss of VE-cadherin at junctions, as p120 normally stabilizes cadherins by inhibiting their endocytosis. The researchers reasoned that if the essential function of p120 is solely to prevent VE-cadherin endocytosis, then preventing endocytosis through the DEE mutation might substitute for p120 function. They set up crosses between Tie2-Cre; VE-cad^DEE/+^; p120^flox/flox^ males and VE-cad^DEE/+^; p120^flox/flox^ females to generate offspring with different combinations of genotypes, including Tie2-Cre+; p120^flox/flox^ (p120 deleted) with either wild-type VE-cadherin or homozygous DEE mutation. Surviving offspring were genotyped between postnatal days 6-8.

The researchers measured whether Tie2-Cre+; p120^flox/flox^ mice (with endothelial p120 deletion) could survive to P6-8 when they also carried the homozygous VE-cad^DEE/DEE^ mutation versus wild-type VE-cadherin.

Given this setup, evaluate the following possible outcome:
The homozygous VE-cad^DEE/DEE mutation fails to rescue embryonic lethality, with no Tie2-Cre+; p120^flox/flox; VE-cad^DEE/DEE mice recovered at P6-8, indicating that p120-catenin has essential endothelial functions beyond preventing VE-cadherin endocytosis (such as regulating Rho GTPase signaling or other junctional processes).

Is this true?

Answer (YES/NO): NO